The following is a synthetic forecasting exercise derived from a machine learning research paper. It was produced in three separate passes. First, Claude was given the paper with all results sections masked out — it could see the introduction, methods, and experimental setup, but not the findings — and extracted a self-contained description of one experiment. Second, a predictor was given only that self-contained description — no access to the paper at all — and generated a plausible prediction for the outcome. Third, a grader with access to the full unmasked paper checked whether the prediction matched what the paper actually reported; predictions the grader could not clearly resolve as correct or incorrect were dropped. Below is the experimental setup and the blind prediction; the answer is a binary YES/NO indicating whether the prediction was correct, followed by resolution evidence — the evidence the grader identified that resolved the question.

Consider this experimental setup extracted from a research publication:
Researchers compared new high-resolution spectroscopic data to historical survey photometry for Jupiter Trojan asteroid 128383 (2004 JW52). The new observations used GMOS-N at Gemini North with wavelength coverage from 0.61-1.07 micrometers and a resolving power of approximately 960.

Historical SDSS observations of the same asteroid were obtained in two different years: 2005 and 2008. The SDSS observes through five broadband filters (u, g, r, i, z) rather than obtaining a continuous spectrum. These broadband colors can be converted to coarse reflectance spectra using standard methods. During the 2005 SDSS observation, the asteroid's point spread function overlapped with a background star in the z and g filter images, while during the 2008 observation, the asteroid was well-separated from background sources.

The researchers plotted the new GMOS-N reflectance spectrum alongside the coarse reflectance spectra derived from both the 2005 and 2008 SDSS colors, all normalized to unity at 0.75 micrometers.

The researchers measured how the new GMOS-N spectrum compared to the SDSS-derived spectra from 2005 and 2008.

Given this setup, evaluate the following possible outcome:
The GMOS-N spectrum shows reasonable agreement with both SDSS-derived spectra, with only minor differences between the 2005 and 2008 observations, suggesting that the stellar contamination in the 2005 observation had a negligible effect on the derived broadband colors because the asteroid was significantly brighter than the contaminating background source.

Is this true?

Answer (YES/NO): NO